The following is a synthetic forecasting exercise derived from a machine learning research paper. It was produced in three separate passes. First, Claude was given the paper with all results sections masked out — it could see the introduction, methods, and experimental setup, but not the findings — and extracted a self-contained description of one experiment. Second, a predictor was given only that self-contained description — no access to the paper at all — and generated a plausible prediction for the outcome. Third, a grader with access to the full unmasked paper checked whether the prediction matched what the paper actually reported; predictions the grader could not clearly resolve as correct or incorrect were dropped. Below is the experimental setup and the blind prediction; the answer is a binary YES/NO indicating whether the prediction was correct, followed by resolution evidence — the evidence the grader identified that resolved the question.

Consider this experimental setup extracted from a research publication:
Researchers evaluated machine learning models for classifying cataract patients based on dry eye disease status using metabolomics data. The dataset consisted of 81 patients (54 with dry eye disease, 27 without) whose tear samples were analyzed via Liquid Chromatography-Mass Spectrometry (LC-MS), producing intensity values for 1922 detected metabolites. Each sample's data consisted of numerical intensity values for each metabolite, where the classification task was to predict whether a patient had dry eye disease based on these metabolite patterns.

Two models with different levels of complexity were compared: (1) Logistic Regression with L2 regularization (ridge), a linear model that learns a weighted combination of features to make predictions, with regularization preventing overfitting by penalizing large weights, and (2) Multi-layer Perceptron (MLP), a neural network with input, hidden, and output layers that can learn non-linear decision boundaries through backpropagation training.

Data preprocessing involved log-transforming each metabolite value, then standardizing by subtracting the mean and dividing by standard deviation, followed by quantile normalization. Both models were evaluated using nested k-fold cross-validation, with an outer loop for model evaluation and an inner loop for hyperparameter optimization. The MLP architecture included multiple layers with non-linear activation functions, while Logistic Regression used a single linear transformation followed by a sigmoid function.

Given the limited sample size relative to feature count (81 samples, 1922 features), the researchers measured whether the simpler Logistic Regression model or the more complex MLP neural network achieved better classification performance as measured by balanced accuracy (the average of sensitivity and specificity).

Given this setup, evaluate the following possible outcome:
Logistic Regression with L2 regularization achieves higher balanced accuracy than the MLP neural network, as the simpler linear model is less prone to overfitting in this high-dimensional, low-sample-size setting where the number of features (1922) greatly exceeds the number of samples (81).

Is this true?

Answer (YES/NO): YES